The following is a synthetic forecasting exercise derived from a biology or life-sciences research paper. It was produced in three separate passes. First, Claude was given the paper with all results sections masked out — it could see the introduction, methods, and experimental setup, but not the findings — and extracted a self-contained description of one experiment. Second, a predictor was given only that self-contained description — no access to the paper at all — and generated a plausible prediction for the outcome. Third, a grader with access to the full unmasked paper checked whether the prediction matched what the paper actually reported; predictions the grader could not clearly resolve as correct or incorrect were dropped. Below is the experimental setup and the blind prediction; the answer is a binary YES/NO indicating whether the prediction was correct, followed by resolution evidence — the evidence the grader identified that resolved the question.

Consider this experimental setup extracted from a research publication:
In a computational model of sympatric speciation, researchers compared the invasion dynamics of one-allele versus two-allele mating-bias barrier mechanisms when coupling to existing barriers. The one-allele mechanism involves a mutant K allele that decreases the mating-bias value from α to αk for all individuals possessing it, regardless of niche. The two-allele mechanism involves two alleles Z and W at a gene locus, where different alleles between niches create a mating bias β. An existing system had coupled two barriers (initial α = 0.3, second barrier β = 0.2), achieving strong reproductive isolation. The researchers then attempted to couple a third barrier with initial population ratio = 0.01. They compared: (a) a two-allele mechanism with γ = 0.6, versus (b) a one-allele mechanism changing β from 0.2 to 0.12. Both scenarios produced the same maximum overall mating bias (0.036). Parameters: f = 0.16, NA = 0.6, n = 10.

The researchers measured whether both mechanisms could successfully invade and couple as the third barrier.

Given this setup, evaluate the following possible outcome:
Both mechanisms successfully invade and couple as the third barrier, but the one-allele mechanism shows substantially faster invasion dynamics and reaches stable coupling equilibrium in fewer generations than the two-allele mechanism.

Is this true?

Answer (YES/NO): NO